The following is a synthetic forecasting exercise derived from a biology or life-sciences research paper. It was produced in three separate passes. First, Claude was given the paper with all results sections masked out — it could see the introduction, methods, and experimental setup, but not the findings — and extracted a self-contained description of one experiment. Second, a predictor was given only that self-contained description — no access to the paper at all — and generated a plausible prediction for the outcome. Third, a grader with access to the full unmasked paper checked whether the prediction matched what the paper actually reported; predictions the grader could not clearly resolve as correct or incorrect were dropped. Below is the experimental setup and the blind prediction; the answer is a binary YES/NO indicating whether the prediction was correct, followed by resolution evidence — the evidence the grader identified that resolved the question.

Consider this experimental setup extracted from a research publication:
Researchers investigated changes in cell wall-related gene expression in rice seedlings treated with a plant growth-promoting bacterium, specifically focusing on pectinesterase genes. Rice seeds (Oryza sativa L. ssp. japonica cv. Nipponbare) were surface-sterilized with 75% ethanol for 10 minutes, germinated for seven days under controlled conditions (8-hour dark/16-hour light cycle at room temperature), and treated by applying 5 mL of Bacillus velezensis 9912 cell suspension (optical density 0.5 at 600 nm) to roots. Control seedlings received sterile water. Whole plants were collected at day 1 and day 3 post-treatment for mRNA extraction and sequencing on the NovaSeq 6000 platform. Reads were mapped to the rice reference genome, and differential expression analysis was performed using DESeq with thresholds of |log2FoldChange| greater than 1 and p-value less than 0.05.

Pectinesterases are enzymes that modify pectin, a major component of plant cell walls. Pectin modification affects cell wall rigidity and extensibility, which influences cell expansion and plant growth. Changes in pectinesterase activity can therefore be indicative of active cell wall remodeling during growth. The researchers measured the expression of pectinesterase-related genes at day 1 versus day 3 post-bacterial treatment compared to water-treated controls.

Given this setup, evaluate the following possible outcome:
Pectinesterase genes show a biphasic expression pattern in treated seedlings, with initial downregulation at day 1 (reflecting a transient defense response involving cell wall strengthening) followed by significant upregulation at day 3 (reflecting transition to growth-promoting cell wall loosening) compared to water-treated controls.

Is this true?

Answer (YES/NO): NO